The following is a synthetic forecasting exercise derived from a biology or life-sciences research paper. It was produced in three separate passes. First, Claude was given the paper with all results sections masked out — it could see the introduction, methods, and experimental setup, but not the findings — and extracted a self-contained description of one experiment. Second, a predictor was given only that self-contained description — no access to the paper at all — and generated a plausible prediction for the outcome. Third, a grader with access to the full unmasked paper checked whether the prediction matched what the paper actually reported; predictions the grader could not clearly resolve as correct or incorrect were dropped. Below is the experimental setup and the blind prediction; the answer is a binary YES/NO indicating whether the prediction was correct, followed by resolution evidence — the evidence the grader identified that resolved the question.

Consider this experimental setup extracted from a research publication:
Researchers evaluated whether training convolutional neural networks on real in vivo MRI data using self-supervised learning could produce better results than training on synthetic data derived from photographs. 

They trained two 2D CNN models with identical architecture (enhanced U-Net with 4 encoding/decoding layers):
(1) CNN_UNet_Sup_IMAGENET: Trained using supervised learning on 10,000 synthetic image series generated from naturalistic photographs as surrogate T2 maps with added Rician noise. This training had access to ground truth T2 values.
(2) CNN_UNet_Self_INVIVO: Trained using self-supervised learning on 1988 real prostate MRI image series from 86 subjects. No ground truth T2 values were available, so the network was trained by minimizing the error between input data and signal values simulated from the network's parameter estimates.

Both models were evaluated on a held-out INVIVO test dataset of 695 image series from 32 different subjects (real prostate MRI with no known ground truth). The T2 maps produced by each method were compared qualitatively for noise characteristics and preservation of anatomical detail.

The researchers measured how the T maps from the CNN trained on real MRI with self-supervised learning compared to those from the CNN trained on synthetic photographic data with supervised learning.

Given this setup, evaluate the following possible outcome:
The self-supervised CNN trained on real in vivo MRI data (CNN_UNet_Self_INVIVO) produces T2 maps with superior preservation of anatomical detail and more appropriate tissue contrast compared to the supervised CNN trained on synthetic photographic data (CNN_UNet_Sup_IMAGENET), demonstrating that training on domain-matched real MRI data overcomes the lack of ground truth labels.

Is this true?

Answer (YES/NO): NO